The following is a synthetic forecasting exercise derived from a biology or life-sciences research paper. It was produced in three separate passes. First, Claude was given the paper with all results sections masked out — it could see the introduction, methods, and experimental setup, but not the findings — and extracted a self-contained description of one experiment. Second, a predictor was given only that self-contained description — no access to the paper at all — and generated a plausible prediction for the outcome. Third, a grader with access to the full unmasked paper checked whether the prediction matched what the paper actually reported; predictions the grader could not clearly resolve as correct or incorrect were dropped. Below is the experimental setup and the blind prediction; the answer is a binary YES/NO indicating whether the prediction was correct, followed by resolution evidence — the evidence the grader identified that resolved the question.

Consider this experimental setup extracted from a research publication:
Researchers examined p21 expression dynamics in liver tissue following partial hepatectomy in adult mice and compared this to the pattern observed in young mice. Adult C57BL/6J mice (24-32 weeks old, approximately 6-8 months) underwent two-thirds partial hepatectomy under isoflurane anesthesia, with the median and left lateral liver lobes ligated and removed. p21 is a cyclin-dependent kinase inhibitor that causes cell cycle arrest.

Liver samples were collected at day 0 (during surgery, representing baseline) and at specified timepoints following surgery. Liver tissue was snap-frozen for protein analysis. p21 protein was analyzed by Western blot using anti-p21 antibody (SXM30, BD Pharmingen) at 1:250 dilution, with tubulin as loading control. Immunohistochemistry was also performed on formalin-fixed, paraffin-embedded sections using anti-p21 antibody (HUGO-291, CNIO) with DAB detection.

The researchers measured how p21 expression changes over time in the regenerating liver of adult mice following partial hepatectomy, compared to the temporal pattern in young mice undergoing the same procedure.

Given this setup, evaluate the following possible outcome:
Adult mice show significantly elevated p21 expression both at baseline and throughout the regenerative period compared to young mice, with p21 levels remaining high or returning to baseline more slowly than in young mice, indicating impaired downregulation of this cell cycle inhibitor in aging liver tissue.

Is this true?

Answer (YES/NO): NO